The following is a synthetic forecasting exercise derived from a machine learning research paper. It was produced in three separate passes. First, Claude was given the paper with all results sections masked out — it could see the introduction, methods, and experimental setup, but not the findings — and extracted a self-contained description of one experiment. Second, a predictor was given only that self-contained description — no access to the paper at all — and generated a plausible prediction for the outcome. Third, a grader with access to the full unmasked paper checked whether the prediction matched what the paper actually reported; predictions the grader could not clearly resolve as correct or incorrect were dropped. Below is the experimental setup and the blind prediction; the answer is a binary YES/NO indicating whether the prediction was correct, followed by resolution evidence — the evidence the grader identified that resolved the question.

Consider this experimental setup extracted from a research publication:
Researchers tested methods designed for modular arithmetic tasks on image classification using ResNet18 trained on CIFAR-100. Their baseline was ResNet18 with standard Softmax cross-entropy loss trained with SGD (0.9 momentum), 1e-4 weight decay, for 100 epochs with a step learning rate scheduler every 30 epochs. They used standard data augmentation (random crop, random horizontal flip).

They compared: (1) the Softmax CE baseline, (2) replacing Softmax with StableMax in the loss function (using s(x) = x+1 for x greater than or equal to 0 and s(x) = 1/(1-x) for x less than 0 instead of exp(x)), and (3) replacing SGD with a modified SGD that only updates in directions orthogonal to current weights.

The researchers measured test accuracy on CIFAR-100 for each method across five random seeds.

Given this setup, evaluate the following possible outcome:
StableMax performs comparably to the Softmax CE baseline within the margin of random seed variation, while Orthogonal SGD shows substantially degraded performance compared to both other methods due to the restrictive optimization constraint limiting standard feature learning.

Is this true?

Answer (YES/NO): NO